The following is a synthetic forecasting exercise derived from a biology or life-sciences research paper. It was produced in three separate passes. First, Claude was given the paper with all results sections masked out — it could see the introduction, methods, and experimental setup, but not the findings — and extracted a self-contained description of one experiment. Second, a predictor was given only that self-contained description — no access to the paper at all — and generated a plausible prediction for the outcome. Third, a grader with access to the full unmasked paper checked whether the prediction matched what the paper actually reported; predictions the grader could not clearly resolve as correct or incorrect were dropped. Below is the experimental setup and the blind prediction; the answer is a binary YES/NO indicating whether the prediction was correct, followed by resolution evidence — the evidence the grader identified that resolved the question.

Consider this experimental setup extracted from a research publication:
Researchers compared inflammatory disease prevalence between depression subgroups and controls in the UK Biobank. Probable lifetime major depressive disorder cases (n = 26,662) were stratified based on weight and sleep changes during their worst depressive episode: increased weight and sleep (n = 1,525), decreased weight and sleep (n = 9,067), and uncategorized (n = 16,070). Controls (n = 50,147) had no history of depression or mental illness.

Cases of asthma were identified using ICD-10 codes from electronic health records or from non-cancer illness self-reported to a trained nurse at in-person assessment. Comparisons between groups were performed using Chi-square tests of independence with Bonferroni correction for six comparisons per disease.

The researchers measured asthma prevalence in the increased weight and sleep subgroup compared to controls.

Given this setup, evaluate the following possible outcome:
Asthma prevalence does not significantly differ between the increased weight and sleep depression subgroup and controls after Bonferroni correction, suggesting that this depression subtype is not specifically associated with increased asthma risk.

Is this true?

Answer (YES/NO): NO